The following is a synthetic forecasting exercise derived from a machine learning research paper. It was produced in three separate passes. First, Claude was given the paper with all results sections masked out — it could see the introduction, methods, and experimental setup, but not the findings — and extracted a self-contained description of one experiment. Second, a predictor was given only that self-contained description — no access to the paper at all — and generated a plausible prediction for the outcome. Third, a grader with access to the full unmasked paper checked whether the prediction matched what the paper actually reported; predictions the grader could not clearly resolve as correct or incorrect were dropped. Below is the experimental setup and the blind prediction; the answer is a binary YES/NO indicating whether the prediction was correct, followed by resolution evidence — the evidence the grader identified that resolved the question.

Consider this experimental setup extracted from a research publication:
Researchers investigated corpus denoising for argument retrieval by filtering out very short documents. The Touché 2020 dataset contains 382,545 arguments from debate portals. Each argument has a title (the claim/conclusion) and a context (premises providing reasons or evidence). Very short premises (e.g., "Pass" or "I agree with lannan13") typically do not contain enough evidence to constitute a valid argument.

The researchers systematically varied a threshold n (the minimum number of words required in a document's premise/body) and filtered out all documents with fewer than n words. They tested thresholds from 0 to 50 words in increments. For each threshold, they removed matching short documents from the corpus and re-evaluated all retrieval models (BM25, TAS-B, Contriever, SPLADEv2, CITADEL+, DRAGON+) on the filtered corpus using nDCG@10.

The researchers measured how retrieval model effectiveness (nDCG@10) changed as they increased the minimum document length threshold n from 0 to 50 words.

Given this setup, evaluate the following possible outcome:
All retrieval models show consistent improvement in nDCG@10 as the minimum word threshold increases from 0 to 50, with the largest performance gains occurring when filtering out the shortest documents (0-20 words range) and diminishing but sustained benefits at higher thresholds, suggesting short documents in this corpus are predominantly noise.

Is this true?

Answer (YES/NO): NO